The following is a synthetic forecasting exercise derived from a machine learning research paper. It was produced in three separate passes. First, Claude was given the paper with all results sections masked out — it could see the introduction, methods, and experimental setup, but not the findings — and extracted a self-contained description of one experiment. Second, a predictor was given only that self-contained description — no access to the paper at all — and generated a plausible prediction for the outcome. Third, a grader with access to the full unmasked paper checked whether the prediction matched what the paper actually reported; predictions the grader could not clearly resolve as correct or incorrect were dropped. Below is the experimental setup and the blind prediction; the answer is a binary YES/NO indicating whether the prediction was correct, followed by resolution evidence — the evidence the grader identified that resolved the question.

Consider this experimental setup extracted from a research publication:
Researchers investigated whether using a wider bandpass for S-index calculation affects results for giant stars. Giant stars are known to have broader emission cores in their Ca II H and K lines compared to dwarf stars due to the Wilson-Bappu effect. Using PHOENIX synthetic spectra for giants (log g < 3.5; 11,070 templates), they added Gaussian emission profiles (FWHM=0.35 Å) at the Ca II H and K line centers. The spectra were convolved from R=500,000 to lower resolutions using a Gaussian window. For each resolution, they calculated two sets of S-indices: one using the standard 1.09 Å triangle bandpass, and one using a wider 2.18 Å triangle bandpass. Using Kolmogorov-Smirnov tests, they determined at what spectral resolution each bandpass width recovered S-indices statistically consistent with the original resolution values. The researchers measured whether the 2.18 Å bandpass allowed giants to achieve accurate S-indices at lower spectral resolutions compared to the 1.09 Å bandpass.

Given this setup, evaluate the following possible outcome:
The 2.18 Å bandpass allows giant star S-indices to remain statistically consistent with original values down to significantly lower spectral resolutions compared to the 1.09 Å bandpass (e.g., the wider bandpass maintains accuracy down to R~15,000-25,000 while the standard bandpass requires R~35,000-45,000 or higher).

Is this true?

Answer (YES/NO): YES